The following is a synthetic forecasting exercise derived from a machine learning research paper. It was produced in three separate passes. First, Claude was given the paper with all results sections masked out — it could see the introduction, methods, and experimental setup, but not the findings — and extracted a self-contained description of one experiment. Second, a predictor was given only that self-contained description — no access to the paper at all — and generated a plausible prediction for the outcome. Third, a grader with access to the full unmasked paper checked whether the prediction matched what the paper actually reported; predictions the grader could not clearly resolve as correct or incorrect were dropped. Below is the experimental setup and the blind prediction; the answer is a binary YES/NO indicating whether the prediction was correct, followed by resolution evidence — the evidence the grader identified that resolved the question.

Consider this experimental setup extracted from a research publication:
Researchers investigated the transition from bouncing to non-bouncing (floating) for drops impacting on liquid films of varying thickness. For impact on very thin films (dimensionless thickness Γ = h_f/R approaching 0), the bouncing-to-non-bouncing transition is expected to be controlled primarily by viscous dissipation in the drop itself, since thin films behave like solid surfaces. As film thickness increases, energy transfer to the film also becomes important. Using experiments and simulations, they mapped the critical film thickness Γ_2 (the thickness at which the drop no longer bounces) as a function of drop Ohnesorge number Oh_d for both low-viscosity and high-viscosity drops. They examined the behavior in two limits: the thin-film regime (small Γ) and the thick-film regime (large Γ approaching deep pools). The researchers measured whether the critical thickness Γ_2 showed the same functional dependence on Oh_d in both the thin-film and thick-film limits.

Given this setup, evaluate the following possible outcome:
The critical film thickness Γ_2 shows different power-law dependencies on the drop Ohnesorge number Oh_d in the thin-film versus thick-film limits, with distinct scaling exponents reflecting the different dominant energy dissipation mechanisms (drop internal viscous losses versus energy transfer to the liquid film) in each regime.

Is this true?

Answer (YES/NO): NO